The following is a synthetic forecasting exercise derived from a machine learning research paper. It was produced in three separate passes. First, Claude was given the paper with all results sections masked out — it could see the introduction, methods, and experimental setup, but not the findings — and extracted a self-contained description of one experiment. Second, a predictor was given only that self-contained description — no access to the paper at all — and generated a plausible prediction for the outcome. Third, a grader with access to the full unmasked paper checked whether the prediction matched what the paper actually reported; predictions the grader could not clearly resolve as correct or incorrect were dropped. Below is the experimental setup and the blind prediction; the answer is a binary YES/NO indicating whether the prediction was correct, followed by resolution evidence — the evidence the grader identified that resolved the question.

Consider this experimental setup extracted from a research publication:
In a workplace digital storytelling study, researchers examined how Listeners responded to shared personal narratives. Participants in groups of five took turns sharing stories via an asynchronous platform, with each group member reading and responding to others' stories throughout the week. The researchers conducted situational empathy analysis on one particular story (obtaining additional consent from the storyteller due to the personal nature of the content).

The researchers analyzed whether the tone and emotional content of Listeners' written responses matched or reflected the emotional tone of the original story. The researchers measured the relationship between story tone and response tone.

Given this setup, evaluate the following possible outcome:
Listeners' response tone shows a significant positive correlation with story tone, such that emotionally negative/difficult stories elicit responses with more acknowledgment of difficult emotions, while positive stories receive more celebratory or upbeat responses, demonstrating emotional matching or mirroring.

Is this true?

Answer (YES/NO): YES